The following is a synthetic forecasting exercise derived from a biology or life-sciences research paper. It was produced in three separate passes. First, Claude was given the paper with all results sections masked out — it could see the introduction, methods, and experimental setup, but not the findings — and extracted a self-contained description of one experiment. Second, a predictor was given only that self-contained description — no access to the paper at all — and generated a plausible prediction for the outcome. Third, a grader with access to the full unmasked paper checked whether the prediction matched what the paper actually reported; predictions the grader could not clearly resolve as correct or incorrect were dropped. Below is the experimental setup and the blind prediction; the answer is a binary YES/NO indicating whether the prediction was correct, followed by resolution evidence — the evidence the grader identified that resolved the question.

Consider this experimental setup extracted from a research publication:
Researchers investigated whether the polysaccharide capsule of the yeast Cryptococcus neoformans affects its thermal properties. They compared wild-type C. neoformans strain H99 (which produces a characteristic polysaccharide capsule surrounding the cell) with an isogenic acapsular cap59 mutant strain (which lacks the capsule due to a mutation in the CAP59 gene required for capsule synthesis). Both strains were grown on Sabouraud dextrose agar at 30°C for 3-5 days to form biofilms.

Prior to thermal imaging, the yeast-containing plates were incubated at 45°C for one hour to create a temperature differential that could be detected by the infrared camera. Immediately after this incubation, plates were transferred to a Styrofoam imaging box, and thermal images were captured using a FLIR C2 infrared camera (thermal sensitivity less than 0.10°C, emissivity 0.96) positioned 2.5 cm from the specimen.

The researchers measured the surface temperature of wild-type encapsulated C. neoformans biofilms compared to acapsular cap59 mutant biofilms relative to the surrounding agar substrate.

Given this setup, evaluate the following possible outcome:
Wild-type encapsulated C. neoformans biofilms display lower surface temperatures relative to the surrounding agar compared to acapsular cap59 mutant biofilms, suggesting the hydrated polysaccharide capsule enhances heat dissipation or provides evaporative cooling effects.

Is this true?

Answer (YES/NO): NO